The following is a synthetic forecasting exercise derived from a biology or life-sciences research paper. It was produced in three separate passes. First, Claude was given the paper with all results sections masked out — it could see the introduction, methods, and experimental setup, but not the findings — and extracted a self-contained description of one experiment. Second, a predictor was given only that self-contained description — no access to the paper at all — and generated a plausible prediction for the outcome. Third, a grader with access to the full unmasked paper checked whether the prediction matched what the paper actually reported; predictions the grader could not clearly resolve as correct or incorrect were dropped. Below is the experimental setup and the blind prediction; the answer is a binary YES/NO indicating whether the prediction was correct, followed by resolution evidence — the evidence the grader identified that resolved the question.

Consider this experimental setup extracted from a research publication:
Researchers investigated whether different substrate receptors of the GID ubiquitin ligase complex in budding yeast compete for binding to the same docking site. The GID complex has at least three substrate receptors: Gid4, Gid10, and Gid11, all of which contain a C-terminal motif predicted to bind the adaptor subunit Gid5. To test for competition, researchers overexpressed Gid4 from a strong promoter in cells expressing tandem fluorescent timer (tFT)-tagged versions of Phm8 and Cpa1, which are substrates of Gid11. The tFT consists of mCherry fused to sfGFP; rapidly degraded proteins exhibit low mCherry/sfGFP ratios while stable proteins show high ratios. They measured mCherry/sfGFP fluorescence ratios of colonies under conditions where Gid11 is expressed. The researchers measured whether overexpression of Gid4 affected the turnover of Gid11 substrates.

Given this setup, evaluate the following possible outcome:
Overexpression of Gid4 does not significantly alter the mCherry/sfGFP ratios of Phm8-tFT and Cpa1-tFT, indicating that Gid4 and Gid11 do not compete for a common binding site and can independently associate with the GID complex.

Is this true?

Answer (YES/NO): NO